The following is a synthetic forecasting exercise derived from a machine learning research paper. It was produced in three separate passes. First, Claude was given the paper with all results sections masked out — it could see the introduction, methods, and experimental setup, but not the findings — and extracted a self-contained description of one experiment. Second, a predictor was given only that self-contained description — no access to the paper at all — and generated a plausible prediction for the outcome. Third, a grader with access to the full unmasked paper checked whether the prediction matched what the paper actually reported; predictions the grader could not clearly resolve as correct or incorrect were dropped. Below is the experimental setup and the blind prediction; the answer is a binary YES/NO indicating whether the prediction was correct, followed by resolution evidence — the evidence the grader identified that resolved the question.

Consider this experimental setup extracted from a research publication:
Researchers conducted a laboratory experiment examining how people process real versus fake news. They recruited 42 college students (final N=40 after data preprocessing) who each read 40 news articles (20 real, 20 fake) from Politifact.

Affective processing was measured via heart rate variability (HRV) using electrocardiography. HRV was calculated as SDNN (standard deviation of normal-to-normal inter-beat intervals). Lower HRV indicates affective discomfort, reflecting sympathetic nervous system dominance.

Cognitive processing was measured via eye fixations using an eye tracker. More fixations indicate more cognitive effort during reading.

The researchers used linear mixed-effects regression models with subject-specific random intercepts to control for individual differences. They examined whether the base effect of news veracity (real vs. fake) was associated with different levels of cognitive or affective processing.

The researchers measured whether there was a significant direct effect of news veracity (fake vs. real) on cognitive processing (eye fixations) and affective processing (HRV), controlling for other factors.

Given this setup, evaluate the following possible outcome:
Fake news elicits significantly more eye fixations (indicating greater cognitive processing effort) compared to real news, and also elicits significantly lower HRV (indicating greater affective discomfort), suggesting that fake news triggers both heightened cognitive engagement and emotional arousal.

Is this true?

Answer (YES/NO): NO